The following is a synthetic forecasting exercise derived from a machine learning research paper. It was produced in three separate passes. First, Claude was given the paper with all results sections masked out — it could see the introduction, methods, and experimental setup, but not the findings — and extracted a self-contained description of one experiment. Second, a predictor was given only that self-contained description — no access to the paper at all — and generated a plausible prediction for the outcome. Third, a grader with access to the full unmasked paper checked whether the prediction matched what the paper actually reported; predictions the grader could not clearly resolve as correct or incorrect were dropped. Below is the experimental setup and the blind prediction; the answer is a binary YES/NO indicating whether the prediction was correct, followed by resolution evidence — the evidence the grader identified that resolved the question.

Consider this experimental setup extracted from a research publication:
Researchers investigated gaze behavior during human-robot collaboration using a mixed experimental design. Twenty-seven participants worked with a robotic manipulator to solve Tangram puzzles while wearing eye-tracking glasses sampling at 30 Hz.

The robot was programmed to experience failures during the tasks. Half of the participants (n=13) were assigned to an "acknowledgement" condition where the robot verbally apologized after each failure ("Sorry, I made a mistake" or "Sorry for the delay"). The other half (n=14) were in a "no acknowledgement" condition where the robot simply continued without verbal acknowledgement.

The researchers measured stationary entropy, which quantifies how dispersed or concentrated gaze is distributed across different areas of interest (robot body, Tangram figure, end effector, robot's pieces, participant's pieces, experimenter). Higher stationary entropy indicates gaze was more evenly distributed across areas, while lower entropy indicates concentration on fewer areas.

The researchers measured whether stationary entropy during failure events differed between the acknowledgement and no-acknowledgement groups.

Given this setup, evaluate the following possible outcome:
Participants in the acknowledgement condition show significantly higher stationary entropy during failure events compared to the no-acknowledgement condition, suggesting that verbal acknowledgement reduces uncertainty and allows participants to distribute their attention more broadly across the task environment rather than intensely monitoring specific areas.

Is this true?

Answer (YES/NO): NO